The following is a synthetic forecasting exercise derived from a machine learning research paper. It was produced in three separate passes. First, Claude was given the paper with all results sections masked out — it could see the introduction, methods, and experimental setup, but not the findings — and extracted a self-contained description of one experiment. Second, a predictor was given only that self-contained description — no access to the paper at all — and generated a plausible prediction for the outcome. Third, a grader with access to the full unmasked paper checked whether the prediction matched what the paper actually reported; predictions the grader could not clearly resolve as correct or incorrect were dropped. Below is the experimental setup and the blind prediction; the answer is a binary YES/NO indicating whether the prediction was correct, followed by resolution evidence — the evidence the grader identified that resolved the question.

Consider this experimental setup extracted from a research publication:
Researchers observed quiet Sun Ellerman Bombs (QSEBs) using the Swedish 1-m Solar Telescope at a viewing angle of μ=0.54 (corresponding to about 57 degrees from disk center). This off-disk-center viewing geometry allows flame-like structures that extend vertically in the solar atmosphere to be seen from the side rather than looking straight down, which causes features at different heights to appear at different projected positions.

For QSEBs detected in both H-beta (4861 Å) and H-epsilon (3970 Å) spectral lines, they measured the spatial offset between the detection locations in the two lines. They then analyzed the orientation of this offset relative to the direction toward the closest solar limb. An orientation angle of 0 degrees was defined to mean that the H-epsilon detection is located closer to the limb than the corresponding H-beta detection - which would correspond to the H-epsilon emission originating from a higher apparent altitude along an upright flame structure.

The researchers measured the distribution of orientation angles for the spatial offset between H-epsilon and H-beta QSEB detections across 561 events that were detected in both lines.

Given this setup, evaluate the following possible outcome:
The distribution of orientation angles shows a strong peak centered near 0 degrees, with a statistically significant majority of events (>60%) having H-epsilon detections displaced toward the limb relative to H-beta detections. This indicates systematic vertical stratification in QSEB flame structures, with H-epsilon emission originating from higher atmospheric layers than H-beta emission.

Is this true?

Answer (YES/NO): YES